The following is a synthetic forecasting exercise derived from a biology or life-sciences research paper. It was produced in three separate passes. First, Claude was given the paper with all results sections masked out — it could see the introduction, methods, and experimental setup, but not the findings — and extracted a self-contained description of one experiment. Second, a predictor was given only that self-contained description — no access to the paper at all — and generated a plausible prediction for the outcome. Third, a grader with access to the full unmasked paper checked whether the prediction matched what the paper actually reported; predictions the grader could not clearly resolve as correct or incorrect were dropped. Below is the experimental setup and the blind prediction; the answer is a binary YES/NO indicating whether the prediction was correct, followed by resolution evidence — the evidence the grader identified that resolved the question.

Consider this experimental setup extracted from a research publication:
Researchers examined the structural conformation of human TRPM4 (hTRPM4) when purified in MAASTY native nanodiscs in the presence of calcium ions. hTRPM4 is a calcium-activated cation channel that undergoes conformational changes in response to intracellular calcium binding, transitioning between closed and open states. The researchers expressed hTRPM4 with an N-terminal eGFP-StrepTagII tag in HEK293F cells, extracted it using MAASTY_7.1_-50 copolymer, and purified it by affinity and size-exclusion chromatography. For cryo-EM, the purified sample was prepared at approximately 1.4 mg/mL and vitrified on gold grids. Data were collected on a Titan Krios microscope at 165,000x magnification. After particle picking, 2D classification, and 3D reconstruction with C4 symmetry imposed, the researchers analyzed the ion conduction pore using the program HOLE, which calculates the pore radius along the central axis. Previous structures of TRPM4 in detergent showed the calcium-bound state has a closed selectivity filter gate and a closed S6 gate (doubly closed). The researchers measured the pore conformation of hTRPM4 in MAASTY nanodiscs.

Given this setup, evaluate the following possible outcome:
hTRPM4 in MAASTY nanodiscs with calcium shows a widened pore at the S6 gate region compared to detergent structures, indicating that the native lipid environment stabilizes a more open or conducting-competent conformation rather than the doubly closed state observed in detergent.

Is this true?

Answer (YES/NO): NO